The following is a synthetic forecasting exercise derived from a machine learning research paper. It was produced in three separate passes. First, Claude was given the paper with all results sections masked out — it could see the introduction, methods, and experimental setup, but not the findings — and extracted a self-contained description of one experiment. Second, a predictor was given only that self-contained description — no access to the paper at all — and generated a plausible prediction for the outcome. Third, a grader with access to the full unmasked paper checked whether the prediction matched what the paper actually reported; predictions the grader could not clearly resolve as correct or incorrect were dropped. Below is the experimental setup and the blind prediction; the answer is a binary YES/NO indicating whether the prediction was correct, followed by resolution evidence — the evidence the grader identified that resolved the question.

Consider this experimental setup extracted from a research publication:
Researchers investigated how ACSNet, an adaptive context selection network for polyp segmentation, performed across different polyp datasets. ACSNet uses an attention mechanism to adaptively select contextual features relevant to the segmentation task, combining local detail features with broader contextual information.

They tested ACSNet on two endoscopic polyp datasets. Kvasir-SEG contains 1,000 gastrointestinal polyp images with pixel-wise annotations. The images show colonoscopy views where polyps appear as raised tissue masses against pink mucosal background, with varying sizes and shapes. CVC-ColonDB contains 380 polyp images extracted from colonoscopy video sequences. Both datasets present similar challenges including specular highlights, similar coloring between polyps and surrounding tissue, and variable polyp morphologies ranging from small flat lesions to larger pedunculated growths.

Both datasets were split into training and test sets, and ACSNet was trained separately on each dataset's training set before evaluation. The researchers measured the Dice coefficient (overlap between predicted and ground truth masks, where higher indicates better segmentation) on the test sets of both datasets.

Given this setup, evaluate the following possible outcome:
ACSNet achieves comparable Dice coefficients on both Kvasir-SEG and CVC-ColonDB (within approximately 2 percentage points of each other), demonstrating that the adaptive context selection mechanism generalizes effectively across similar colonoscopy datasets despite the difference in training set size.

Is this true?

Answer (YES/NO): NO